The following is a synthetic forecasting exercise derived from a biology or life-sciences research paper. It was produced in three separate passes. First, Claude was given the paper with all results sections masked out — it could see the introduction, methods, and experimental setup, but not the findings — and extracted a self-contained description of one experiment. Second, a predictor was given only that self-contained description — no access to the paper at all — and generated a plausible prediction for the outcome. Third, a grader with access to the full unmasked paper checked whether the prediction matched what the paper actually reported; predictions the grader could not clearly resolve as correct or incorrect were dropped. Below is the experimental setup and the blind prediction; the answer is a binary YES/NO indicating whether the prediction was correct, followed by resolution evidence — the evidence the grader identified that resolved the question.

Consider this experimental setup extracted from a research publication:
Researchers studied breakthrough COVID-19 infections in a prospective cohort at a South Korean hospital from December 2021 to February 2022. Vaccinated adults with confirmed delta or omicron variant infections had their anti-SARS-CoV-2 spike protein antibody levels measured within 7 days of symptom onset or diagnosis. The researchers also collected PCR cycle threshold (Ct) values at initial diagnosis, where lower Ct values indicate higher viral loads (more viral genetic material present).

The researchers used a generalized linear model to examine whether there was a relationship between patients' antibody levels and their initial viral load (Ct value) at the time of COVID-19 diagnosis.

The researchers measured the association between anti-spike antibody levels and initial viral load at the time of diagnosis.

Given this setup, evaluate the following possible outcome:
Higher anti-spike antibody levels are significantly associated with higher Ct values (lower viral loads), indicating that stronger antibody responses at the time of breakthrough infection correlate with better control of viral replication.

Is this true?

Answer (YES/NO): NO